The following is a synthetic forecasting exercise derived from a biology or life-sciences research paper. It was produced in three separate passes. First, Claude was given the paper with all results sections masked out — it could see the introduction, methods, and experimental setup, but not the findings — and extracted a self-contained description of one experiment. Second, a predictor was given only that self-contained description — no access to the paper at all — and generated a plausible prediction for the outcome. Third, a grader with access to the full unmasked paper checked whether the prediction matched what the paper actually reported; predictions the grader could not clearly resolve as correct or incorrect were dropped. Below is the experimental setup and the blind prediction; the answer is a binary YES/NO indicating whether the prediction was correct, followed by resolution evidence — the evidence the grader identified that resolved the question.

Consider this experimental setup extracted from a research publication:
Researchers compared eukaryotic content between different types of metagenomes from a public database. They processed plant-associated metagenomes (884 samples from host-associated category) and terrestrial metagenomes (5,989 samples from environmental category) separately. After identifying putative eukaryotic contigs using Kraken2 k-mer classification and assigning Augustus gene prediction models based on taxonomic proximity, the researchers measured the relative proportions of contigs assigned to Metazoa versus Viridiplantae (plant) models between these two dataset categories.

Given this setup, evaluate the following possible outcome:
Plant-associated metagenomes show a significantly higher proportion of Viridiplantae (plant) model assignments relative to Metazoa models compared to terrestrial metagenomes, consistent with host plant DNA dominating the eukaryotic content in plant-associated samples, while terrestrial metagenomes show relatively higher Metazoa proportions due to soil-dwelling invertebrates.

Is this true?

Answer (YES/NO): NO